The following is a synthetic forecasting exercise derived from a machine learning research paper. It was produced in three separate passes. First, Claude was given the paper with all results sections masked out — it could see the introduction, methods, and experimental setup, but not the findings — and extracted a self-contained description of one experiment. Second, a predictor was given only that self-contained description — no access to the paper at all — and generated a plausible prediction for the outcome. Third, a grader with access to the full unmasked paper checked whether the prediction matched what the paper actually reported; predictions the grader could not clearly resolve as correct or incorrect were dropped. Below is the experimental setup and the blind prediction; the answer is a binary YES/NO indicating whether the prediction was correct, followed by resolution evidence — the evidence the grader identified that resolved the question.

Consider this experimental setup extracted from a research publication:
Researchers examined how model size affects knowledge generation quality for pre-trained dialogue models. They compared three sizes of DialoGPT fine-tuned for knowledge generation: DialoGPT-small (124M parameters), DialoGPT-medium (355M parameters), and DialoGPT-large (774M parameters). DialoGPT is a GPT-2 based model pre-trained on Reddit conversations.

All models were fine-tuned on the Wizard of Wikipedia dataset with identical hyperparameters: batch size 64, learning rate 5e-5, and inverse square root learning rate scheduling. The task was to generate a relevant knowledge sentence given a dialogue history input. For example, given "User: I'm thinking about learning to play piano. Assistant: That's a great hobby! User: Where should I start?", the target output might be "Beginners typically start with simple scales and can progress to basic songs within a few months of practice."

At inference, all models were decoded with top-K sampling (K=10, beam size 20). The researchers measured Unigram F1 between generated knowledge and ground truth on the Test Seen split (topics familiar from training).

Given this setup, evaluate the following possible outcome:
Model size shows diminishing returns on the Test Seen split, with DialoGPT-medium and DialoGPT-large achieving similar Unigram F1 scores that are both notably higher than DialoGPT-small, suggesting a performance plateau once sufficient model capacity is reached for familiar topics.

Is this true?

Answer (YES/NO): YES